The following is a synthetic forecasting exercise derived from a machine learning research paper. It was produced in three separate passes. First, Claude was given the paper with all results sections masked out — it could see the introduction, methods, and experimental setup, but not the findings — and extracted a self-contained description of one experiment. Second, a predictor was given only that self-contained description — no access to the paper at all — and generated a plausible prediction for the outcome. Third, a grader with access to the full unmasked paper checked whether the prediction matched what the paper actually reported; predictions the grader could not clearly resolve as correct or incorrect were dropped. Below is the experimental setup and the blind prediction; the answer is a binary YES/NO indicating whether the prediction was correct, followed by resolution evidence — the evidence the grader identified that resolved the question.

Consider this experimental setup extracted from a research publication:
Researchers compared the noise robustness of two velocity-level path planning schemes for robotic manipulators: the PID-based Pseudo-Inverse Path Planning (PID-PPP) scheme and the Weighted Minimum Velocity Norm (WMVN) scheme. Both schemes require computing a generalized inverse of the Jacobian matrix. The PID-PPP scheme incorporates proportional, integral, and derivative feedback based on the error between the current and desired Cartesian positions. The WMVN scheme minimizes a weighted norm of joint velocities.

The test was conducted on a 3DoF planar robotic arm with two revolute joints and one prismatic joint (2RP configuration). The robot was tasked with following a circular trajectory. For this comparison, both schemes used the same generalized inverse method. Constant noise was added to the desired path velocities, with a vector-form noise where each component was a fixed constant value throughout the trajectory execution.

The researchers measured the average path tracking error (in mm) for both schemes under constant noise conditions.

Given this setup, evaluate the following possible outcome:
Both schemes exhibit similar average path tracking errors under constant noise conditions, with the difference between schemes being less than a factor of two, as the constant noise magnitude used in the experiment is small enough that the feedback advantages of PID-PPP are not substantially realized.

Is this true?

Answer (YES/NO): NO